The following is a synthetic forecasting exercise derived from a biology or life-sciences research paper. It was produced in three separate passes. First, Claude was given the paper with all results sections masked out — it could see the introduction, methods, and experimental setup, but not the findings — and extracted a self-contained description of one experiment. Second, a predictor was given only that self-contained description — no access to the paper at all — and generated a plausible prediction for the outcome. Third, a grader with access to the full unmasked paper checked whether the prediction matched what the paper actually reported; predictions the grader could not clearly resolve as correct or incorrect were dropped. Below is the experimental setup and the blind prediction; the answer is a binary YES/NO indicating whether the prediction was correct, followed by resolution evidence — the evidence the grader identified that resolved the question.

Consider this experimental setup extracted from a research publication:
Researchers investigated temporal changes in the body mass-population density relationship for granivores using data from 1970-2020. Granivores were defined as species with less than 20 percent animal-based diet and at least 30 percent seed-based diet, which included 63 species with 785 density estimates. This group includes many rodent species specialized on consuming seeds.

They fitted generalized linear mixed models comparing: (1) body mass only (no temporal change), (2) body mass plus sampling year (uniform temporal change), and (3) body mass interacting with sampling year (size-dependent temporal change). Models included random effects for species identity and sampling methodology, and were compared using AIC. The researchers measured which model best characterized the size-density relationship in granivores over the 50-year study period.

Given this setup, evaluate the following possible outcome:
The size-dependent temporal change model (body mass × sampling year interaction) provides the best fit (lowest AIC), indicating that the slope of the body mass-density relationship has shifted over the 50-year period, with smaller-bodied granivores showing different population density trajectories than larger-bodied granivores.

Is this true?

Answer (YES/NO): YES